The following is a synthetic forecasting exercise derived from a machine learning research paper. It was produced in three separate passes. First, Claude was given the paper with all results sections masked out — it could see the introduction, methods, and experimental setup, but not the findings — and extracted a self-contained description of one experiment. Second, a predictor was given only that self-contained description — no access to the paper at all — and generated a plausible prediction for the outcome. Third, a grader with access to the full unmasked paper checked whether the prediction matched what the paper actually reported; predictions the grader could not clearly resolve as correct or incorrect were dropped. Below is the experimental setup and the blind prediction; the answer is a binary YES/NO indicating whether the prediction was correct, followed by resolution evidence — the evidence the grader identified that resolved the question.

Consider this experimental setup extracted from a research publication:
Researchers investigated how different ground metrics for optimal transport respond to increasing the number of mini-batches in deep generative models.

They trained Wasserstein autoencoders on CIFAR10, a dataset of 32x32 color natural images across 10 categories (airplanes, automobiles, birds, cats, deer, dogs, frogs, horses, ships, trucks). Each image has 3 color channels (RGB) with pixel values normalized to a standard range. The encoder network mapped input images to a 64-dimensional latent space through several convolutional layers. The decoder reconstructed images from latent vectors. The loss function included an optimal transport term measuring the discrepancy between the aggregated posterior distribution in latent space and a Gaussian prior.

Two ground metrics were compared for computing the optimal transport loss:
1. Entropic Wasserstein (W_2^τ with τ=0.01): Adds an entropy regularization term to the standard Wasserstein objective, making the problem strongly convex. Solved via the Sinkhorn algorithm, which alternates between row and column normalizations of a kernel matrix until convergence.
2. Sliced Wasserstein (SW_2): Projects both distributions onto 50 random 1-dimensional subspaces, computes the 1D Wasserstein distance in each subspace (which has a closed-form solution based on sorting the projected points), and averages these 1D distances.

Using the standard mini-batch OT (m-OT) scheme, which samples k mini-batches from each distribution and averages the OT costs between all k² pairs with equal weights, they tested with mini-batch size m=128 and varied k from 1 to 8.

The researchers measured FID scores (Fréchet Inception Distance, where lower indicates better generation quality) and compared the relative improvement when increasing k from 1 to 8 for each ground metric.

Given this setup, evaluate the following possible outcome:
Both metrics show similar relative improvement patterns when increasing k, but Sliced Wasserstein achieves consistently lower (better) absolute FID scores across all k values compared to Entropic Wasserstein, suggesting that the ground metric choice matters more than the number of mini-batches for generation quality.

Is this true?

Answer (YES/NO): NO